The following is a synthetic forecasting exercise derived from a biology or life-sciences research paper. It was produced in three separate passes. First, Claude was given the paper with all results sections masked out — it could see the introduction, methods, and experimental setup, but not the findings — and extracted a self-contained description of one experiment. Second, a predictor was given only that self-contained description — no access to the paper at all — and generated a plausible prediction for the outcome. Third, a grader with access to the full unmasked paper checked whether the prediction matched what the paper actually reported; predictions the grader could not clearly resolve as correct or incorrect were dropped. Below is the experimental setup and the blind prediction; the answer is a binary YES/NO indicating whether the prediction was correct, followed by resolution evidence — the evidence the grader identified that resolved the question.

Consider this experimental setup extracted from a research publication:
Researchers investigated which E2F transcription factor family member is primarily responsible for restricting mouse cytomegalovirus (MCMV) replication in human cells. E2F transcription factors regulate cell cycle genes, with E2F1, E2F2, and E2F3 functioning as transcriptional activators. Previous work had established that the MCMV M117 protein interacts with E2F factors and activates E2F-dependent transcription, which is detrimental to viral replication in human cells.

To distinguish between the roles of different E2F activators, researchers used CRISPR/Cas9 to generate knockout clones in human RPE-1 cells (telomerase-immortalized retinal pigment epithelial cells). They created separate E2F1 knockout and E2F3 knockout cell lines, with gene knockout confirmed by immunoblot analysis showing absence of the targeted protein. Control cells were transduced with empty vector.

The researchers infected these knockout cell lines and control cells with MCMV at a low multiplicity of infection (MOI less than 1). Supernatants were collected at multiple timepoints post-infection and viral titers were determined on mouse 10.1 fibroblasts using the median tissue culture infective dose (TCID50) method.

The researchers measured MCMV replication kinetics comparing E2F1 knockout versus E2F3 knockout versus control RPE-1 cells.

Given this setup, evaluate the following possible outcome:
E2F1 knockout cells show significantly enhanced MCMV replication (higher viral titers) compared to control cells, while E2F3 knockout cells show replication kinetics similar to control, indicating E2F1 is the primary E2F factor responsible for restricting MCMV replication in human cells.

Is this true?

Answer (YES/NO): NO